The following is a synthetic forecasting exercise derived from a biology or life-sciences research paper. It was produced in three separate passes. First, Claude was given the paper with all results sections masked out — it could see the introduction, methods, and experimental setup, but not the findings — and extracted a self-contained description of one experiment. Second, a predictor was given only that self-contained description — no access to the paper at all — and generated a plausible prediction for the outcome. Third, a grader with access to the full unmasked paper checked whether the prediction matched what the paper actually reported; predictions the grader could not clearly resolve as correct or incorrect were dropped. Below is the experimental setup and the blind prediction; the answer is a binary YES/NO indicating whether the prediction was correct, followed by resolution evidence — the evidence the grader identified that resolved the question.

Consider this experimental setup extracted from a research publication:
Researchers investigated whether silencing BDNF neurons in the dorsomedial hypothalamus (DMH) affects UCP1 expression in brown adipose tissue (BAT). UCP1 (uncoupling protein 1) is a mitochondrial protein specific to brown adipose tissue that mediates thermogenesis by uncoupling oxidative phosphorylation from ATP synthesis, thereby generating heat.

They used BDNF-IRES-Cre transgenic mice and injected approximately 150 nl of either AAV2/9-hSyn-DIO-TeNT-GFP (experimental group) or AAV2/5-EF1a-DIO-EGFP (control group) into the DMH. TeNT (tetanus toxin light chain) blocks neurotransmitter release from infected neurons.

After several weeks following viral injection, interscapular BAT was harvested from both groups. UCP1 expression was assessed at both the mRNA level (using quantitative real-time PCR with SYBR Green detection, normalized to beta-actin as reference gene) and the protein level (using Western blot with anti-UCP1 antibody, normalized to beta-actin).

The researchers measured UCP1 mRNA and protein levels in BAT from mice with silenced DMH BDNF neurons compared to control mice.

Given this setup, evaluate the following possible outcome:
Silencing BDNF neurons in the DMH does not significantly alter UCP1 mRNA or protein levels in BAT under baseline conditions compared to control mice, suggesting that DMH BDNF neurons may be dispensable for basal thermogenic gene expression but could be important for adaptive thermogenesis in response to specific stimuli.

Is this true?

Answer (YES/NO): NO